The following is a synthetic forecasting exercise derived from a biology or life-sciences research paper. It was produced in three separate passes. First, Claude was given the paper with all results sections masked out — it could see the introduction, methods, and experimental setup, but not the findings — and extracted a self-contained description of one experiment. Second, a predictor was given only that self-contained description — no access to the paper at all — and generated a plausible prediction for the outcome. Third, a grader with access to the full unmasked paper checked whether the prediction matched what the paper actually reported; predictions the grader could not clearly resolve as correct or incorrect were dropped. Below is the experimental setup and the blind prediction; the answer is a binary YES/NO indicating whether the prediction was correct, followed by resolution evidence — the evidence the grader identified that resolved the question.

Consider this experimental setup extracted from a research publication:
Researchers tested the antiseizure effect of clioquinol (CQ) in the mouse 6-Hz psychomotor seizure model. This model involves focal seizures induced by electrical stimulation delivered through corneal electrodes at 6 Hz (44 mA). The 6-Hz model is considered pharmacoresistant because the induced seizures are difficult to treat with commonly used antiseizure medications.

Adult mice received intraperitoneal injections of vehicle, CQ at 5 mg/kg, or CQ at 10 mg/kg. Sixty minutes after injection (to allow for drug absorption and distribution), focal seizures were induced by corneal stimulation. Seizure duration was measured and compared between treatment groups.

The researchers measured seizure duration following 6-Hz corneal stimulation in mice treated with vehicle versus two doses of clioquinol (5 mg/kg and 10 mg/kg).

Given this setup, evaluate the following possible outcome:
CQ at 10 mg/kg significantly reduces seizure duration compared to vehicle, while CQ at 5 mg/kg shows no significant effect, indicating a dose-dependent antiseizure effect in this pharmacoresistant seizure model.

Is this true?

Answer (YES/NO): YES